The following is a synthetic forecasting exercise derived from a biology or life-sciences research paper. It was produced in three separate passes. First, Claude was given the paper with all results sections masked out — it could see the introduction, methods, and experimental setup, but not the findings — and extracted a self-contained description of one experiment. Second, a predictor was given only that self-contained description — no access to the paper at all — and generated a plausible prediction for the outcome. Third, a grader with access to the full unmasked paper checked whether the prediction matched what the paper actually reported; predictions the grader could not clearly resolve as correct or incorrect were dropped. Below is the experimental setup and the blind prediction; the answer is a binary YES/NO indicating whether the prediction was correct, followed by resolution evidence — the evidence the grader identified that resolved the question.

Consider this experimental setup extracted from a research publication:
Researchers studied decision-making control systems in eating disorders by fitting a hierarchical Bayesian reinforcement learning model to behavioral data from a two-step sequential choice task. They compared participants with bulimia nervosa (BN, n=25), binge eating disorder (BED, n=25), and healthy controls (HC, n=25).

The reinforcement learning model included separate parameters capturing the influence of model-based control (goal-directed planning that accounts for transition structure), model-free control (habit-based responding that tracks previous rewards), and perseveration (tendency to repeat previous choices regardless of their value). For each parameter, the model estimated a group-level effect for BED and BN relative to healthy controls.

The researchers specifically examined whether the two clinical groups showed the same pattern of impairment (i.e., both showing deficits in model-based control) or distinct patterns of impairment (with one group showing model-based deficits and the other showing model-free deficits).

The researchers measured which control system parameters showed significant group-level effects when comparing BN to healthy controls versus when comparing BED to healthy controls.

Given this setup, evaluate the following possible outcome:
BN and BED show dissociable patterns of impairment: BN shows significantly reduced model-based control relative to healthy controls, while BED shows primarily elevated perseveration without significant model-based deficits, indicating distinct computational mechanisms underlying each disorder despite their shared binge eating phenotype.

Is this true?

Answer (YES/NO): NO